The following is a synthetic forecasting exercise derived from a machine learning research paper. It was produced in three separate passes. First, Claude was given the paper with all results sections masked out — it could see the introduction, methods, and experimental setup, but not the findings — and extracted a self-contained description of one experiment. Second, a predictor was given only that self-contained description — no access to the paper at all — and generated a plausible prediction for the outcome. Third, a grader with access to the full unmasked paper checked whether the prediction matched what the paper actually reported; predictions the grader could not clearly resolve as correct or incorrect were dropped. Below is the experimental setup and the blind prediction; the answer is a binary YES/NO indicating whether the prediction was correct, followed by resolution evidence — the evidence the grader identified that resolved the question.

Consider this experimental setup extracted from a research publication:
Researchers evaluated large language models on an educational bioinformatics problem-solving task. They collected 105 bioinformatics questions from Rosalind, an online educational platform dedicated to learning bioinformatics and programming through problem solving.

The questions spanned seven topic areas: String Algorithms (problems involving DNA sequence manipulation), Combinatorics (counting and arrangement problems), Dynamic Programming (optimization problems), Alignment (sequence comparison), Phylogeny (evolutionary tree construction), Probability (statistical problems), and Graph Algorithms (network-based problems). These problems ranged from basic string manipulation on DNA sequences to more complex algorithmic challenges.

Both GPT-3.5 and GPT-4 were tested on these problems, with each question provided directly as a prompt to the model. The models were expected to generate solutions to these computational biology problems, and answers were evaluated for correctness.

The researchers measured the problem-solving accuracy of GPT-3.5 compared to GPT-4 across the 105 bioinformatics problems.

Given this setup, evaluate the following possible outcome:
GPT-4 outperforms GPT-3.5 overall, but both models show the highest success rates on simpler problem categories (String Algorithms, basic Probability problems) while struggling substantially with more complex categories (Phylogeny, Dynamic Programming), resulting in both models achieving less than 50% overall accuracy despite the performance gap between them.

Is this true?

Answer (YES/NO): NO